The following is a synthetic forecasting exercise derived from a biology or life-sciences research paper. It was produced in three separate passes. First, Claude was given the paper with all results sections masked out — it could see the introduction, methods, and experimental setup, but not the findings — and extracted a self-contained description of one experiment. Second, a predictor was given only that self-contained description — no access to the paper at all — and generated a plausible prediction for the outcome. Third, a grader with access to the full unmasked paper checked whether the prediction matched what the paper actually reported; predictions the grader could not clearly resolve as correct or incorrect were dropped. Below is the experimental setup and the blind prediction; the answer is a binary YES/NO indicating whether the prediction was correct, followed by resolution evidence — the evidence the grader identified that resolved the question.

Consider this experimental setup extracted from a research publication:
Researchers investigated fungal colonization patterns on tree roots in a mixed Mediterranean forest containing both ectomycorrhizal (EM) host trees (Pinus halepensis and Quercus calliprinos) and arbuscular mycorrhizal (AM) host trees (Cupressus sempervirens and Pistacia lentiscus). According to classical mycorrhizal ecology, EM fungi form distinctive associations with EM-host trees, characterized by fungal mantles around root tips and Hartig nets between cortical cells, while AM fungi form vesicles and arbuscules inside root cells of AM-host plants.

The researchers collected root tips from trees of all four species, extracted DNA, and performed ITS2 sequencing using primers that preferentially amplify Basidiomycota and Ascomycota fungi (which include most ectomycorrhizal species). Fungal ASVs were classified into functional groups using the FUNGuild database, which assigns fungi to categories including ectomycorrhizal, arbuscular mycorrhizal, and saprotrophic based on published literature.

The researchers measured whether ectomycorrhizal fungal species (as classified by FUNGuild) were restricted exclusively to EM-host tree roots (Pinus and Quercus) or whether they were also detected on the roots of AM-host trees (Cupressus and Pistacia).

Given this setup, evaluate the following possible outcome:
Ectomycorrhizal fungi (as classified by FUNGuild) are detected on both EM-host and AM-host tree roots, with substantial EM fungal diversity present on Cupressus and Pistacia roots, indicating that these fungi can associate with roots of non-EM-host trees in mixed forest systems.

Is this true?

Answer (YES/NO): YES